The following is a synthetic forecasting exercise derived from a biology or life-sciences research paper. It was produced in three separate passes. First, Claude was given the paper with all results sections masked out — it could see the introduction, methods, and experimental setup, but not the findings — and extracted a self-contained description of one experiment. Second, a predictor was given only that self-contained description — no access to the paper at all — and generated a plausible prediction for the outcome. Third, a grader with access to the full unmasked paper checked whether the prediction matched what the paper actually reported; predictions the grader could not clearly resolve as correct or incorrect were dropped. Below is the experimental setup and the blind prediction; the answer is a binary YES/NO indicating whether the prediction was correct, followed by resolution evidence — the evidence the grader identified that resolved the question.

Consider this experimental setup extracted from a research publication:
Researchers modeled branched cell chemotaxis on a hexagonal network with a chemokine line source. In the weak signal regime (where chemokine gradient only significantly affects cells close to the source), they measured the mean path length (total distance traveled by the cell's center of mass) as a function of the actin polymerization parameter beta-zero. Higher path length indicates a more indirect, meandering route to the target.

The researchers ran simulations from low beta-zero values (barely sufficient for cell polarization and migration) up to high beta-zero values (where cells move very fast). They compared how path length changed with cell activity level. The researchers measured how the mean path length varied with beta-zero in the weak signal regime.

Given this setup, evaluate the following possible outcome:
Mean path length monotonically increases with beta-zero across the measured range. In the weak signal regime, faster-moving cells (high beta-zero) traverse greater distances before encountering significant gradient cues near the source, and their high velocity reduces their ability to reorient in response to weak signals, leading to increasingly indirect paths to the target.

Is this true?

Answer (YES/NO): YES